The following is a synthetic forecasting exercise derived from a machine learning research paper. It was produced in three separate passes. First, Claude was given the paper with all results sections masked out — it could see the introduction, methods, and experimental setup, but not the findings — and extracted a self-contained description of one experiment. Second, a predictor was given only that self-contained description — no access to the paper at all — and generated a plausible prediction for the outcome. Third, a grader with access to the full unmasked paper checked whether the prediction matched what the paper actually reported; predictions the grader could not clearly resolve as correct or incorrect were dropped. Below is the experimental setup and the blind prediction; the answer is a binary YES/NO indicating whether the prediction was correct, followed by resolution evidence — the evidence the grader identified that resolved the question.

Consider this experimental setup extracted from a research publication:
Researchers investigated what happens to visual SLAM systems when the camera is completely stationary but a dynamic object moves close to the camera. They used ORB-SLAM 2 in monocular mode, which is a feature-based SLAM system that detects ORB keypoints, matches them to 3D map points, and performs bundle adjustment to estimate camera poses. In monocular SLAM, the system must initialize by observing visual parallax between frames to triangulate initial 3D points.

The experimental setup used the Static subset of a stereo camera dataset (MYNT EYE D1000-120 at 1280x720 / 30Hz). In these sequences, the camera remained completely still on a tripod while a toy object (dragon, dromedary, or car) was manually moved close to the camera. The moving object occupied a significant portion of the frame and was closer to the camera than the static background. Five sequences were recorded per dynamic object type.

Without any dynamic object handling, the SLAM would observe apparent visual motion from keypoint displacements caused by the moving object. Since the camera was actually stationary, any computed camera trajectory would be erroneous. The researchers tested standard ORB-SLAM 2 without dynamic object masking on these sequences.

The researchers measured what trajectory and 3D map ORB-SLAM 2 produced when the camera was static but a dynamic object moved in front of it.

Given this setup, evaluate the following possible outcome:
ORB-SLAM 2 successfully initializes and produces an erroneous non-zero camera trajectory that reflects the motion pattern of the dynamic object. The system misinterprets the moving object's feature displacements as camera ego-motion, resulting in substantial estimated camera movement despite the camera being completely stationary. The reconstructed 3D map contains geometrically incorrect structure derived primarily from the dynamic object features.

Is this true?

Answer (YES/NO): YES